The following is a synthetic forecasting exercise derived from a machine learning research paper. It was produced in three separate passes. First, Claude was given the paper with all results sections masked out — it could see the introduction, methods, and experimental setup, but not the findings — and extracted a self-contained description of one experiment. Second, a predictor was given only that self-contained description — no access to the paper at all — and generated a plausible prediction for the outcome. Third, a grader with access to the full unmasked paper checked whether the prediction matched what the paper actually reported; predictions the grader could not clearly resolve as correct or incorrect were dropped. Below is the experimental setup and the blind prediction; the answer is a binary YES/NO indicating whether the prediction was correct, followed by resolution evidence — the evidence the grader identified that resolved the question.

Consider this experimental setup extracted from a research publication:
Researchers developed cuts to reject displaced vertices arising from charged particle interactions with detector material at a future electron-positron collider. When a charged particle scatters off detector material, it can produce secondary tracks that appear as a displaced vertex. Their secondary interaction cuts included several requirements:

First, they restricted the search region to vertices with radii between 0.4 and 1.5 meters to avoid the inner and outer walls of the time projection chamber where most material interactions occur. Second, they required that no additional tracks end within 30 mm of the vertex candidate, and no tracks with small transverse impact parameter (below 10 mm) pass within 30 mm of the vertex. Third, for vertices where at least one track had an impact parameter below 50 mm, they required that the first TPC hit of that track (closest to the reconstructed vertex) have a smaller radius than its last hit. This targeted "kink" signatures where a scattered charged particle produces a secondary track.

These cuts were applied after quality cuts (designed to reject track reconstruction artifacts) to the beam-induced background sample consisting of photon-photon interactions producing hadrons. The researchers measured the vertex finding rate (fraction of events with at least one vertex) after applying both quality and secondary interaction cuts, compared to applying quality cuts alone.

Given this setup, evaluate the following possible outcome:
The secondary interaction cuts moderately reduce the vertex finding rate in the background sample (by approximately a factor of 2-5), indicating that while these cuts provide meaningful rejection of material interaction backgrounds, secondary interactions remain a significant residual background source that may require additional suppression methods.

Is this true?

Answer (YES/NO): YES